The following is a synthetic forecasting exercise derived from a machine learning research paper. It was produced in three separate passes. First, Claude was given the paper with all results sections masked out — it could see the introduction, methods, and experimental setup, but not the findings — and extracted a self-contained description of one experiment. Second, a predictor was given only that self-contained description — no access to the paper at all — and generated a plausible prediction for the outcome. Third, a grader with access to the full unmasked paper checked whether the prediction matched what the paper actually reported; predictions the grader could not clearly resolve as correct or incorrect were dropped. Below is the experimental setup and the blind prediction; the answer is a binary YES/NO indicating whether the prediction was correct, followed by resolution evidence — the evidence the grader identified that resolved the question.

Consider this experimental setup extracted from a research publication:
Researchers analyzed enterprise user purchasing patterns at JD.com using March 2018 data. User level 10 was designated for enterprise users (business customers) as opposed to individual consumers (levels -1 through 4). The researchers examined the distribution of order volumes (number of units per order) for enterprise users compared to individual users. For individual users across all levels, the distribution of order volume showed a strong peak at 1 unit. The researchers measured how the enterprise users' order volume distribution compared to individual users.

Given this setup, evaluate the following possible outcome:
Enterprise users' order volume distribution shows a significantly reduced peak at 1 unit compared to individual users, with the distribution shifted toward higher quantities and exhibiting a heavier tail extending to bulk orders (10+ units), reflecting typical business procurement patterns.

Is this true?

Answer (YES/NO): NO